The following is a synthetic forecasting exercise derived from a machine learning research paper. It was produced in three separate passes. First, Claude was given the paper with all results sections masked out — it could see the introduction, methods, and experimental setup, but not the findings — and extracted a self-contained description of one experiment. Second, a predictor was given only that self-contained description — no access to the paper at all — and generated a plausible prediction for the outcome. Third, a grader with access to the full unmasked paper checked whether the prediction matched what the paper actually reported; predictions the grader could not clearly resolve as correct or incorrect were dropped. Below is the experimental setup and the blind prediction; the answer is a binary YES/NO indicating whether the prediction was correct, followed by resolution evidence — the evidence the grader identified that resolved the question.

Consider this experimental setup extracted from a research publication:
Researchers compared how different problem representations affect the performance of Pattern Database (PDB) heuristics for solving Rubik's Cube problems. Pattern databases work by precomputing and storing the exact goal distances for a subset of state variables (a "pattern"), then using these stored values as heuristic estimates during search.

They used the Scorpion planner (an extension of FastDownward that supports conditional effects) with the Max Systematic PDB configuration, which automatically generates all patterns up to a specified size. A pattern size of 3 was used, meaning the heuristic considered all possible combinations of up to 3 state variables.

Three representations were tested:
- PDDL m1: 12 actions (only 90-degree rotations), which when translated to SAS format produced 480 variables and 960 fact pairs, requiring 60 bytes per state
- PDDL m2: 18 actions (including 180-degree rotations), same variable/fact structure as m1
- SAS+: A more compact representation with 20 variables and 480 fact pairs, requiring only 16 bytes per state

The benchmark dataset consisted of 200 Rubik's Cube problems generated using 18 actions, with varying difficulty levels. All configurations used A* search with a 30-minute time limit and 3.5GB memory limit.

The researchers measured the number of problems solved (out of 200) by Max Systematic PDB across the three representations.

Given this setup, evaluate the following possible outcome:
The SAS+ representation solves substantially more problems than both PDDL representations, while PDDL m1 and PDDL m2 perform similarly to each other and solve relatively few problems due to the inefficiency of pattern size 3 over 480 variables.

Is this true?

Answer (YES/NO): NO